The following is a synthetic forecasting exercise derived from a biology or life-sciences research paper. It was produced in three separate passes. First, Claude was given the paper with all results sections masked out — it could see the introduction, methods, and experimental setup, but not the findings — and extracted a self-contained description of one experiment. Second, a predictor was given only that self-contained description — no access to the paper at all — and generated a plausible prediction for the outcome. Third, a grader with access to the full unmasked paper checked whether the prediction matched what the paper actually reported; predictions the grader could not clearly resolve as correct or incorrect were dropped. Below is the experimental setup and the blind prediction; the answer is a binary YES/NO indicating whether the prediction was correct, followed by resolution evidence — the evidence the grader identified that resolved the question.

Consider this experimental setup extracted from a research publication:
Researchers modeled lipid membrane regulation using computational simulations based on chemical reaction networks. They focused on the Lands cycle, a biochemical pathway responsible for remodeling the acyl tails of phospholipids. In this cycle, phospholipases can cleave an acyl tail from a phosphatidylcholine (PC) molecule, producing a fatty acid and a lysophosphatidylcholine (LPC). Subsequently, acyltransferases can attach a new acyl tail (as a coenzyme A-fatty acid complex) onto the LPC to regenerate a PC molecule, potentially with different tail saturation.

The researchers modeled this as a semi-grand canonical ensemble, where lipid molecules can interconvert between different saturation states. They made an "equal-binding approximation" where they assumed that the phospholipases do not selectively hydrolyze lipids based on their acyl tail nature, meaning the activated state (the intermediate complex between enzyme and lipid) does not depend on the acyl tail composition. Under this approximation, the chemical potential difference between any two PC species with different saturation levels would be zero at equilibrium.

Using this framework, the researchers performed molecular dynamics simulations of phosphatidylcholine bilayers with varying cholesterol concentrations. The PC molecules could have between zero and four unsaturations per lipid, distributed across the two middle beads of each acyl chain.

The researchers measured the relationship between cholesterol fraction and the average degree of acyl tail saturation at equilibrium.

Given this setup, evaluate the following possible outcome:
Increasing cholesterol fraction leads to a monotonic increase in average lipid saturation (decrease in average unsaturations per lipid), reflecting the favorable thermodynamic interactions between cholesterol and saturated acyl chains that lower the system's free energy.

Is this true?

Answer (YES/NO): YES